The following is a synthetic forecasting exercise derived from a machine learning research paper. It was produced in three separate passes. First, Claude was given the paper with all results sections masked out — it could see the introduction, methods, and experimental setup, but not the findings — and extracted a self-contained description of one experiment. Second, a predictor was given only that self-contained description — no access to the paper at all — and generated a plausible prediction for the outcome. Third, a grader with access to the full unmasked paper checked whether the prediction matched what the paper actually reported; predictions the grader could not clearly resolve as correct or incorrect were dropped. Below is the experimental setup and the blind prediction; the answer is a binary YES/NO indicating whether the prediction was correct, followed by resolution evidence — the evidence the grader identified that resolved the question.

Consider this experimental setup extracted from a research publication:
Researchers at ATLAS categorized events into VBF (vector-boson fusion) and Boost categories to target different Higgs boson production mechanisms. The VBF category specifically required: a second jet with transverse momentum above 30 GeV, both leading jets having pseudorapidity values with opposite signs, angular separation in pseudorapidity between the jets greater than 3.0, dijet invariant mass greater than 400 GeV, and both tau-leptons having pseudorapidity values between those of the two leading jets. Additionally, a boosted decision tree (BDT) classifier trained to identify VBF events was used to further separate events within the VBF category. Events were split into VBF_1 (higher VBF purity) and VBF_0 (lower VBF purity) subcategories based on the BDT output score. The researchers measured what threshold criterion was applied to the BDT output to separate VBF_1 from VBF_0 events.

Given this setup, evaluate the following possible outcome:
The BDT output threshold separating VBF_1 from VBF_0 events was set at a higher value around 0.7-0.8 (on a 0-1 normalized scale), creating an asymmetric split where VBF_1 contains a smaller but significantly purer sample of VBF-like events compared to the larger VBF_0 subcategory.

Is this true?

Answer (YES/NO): NO